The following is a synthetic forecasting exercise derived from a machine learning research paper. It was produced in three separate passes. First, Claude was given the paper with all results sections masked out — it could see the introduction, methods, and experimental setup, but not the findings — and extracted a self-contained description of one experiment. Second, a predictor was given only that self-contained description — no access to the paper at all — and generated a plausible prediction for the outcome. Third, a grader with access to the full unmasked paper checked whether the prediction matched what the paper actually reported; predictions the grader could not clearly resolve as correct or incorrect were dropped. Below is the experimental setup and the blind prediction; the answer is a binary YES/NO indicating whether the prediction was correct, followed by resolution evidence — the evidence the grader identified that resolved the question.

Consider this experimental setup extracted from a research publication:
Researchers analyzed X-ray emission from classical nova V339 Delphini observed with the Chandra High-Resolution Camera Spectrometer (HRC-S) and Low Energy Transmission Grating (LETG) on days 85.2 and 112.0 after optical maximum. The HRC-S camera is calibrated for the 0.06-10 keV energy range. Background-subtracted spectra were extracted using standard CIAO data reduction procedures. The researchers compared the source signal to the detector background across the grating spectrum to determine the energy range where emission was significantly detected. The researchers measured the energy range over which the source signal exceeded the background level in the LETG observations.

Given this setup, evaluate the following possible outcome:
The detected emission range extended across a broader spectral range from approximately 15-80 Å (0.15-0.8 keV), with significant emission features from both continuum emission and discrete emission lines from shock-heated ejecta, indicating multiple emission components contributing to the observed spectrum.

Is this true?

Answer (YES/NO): NO